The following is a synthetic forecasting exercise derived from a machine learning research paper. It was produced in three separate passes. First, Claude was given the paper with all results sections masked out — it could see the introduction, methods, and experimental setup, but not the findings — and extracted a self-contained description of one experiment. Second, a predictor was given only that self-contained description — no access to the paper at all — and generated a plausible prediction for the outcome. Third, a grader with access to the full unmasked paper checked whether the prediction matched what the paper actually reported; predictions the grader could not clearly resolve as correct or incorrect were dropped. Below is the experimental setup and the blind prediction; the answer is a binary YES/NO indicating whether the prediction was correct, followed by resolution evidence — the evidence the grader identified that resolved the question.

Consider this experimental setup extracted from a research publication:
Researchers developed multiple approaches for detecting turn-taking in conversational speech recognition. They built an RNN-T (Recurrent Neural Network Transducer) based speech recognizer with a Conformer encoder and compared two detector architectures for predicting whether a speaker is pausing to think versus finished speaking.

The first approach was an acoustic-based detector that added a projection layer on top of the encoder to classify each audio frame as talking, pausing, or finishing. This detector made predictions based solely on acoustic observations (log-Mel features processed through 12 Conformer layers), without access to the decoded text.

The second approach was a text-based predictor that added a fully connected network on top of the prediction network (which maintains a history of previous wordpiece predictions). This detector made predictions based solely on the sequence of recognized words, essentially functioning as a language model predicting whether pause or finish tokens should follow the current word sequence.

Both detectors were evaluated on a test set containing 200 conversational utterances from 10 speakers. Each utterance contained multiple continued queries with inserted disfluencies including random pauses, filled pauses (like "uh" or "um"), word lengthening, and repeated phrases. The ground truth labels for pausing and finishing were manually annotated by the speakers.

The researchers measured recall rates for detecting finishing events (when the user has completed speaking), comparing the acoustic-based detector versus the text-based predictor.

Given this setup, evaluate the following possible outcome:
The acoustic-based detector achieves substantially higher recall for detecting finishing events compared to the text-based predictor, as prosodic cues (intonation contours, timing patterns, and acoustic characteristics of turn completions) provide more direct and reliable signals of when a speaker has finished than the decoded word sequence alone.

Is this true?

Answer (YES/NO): NO